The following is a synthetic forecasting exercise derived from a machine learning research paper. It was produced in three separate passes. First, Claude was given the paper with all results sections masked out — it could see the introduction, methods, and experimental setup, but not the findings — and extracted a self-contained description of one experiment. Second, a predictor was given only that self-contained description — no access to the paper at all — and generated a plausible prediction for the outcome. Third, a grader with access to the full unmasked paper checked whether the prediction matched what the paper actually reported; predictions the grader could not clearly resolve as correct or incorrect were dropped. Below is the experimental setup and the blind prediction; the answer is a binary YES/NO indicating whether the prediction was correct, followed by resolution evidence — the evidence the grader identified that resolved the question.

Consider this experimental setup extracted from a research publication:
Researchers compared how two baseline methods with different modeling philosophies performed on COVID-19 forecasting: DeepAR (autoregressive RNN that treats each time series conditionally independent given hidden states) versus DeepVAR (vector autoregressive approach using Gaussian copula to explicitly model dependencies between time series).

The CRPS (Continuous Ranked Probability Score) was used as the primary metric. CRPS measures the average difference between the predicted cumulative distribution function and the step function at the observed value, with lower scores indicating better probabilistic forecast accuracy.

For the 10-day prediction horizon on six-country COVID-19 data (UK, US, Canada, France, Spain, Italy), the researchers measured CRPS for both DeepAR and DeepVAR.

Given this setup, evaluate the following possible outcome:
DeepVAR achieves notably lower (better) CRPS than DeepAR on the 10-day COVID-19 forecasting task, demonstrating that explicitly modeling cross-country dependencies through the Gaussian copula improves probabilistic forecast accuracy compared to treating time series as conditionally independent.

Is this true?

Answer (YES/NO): NO